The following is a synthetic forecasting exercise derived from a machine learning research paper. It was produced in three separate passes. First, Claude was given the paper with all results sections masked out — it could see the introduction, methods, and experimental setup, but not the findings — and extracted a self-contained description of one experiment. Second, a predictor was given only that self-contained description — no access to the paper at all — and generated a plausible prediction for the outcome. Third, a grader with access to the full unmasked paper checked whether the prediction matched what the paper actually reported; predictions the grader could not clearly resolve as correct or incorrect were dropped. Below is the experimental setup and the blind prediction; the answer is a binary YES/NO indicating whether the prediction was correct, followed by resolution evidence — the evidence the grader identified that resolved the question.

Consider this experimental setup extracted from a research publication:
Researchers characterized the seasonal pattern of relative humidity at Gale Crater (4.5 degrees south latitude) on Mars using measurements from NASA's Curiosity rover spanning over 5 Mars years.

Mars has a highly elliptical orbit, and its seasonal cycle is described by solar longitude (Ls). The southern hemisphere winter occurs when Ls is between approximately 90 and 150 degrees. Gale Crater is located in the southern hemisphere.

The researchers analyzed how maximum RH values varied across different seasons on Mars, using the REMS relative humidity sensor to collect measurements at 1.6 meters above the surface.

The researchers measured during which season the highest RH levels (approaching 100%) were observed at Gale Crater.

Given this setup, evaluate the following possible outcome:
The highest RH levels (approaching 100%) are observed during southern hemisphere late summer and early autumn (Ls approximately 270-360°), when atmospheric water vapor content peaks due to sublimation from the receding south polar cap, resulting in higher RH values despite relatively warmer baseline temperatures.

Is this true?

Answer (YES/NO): NO